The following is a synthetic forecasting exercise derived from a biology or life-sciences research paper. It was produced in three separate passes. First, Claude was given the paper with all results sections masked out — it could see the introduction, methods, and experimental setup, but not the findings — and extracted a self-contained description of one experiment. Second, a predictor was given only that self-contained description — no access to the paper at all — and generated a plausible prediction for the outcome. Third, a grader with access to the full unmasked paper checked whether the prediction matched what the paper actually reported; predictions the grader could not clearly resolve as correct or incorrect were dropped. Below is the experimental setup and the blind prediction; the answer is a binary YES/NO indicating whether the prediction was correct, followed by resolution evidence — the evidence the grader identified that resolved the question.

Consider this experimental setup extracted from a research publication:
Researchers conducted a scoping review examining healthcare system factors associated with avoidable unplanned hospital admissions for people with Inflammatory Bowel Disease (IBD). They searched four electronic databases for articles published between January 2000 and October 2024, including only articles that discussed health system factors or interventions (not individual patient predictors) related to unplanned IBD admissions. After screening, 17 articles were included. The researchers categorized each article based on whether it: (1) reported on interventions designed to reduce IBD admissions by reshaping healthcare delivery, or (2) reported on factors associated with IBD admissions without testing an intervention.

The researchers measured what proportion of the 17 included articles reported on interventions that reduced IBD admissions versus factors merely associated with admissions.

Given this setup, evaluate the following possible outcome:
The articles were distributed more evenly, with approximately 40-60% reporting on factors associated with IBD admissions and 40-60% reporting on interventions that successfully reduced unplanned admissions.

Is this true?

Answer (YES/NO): NO